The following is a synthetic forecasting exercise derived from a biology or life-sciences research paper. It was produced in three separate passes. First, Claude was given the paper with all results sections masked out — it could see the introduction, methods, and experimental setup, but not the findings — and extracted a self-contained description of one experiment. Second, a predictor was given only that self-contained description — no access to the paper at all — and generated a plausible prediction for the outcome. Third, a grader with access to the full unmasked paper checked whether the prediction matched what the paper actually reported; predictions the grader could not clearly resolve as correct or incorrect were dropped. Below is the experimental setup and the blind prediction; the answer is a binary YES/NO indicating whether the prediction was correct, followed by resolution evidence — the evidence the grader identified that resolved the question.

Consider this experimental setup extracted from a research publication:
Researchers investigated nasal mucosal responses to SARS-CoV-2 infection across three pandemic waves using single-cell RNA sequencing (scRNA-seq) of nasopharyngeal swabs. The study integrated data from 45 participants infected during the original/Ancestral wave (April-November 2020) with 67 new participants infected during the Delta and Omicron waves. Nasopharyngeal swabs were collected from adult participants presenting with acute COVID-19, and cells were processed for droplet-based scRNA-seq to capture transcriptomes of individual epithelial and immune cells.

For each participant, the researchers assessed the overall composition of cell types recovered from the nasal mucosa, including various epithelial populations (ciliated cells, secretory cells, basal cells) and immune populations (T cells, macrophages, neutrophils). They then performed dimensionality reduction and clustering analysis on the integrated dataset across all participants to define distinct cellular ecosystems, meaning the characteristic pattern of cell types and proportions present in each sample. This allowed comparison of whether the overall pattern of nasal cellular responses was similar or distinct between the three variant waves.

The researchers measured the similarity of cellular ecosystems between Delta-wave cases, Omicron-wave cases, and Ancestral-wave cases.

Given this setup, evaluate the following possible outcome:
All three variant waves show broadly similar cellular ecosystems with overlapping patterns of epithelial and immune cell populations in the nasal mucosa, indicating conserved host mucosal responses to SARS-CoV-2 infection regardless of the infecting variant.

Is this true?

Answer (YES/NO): NO